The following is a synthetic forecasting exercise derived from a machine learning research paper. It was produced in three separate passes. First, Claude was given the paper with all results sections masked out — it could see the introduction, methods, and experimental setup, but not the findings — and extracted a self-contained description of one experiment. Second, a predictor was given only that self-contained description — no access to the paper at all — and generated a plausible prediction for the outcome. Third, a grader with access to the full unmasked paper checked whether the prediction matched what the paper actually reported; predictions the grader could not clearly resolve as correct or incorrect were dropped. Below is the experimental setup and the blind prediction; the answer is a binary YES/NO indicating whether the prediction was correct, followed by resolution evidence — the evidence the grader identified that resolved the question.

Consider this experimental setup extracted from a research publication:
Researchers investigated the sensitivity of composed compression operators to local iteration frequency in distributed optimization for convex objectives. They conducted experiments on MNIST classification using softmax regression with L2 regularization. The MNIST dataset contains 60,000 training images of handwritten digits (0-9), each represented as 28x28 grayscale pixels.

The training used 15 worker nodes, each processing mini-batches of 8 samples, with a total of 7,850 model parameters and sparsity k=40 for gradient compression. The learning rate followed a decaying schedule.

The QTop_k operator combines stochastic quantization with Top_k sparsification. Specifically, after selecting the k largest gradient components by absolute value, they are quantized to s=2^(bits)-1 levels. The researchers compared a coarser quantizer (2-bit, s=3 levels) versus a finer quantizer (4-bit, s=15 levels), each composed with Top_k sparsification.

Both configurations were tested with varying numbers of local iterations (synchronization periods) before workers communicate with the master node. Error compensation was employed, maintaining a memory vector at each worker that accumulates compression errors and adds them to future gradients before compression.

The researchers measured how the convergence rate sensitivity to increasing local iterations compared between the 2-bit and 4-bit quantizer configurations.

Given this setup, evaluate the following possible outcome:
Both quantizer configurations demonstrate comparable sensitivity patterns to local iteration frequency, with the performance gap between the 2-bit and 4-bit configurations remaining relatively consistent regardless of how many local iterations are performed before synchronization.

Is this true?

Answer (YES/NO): NO